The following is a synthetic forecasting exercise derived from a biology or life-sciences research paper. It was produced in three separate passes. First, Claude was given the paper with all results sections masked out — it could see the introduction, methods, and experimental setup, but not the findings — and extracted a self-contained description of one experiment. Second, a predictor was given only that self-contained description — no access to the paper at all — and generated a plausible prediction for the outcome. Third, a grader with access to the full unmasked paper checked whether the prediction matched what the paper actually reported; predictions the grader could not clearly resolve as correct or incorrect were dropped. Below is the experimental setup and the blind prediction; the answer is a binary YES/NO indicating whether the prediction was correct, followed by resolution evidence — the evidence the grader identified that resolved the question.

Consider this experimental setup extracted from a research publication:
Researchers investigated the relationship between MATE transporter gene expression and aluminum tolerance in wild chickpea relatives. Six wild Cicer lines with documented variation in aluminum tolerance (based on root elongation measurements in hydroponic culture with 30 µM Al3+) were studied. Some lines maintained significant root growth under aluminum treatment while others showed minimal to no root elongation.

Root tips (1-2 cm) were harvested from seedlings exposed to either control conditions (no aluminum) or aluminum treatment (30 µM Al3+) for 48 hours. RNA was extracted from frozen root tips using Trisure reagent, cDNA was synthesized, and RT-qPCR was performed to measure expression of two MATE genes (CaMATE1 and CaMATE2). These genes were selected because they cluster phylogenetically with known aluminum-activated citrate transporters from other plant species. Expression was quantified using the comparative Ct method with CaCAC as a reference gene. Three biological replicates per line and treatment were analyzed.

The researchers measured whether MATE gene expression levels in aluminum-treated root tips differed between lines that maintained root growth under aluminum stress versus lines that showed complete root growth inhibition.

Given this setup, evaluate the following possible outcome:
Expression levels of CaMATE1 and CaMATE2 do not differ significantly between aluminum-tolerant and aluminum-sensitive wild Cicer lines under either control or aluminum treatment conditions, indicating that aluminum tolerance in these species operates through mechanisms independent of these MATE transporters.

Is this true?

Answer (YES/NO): NO